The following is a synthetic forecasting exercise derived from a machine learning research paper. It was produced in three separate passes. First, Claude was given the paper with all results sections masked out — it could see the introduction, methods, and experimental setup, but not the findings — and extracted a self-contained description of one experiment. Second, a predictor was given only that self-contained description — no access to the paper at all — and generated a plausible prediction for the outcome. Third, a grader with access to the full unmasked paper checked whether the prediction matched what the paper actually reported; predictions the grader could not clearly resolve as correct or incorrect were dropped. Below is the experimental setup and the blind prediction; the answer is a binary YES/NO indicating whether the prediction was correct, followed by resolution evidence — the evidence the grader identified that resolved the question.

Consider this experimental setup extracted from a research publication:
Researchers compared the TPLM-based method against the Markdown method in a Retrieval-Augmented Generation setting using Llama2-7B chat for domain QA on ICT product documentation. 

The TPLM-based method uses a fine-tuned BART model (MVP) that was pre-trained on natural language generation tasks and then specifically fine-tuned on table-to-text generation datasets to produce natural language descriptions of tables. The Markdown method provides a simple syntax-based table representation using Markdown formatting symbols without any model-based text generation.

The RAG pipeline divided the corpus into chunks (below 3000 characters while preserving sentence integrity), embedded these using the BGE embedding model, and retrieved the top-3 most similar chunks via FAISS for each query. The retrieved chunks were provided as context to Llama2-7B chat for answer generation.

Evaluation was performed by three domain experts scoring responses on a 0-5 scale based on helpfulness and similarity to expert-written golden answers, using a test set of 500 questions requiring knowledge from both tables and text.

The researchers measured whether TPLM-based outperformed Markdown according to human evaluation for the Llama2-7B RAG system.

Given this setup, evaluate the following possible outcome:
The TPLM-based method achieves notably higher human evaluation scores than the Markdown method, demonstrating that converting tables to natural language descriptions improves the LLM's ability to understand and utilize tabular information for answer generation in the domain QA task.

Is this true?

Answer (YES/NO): NO